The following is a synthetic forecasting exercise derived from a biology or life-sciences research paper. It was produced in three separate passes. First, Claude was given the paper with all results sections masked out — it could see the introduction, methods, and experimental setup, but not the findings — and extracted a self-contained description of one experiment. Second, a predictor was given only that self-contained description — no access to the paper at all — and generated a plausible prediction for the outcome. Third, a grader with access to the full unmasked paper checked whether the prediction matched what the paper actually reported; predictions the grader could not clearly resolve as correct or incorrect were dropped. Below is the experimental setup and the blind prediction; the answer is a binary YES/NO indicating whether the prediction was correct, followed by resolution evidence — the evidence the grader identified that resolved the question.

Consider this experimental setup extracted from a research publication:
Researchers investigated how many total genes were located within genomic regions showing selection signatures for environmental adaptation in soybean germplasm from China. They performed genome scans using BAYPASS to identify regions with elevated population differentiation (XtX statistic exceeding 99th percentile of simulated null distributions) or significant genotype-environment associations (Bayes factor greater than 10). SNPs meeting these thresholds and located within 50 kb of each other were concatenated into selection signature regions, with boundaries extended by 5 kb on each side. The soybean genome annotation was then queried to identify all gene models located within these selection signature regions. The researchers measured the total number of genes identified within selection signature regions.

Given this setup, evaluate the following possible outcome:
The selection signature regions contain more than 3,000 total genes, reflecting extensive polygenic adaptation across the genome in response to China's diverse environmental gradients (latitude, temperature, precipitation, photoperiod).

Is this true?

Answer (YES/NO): YES